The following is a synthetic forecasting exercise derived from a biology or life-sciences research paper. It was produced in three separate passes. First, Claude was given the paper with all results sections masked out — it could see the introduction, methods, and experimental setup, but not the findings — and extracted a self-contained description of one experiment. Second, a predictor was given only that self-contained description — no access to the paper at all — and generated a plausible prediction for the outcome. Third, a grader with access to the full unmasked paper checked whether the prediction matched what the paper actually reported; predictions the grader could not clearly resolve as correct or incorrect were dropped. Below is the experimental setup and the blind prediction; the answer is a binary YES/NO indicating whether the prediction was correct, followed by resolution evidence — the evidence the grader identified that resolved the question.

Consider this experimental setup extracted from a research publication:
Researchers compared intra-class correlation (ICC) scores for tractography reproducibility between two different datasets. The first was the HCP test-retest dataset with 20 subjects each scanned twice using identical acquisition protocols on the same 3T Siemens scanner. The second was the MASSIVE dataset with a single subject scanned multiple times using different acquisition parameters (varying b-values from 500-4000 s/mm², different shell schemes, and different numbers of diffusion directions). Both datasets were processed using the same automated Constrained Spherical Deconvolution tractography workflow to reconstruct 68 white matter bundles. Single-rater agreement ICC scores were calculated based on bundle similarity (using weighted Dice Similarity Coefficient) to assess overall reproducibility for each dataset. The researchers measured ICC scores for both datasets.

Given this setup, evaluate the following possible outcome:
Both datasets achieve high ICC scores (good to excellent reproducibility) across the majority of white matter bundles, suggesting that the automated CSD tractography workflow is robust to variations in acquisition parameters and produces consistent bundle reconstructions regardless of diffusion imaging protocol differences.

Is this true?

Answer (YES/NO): NO